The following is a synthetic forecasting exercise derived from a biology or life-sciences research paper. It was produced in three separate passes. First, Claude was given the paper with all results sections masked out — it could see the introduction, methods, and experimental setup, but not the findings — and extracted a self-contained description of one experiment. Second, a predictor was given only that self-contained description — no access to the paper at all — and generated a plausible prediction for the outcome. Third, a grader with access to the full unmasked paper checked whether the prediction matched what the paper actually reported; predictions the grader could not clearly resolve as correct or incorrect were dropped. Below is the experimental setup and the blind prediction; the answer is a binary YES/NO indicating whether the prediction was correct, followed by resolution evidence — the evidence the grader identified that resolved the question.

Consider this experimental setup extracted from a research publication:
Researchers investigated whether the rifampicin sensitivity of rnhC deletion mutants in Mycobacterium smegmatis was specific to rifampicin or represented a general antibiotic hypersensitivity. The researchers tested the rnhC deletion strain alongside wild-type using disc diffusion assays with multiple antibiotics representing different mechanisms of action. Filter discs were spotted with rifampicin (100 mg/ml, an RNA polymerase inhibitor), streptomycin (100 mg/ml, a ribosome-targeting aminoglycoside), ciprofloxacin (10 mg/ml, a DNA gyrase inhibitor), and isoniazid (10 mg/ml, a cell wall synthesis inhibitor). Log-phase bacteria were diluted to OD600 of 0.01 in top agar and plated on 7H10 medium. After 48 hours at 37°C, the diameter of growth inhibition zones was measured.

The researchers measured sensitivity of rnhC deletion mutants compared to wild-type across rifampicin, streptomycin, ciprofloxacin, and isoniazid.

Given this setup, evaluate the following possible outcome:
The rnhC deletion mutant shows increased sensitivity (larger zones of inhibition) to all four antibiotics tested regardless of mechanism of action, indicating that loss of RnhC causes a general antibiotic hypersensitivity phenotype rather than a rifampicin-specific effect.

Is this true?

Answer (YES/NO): NO